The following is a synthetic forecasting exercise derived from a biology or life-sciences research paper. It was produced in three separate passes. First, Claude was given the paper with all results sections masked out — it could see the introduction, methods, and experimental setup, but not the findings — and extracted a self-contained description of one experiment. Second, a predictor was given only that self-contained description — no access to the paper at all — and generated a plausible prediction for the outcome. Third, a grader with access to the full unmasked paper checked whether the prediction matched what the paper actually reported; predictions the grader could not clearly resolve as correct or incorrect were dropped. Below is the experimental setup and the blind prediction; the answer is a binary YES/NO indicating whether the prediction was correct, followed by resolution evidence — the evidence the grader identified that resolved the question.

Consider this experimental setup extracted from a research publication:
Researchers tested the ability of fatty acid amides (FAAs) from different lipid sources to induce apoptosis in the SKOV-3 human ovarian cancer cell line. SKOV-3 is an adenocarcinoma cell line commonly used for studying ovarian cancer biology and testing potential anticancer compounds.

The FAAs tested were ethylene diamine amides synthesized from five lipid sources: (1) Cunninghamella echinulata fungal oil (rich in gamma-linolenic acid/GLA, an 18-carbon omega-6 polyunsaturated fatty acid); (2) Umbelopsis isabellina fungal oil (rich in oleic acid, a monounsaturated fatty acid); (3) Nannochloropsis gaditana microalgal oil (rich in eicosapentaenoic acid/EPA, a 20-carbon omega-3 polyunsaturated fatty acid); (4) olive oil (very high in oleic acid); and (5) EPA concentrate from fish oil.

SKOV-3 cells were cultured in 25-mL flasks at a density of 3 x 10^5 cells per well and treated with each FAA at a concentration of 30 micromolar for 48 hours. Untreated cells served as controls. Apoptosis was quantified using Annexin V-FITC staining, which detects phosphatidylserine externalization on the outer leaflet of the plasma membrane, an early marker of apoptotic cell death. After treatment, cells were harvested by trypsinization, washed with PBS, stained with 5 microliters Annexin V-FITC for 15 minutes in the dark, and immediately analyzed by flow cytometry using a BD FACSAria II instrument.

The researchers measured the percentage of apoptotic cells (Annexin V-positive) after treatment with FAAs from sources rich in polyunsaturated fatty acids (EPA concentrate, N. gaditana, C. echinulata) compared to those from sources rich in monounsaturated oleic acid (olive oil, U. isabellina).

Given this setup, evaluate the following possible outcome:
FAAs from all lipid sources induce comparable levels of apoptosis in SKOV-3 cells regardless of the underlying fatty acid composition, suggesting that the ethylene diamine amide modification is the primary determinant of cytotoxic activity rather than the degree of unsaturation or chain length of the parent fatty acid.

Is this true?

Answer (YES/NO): NO